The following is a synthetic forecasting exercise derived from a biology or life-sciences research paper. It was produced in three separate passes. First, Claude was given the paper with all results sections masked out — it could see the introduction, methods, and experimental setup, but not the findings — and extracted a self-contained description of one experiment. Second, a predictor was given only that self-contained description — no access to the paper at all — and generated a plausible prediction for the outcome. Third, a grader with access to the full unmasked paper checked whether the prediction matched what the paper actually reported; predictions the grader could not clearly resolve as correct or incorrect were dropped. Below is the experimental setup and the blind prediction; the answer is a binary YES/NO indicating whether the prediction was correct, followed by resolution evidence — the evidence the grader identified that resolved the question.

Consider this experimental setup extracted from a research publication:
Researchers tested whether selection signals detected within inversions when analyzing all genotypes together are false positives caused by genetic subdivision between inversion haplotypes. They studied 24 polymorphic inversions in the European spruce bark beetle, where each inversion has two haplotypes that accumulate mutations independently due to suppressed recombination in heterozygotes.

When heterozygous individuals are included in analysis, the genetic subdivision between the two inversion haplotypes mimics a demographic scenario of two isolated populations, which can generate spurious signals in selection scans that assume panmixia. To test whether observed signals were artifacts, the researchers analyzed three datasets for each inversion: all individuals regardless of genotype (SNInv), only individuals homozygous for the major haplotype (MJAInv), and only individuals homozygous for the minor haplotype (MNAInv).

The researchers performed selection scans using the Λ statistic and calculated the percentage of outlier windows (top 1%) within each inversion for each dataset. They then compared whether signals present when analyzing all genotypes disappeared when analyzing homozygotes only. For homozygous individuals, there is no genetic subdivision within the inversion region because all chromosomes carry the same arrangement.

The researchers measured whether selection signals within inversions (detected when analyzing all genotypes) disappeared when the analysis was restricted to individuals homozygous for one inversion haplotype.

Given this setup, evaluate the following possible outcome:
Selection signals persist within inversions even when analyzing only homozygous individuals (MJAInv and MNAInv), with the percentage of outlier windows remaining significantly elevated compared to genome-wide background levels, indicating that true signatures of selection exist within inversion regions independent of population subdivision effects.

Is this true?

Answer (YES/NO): YES